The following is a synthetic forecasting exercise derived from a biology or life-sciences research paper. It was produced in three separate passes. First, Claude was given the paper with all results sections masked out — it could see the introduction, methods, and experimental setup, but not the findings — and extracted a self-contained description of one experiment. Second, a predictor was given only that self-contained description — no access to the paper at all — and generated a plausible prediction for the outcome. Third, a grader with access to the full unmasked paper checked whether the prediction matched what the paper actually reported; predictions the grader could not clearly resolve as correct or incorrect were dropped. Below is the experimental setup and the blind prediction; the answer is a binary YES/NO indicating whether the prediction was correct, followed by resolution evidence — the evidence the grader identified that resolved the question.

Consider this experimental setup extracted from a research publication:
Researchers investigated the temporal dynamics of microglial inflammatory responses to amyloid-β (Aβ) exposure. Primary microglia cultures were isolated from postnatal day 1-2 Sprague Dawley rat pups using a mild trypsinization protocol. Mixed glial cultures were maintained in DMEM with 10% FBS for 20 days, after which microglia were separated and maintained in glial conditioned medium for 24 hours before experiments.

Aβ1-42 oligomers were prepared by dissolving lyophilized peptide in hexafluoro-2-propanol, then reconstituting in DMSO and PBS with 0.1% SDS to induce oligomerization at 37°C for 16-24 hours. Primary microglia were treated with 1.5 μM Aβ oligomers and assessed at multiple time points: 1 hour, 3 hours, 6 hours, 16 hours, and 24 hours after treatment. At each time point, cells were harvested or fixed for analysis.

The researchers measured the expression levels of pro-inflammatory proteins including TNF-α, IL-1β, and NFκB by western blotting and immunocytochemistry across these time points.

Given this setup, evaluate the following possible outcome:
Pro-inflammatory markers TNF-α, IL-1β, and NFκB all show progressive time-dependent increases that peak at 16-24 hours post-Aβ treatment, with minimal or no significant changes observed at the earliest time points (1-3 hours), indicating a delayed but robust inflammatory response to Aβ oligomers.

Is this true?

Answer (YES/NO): NO